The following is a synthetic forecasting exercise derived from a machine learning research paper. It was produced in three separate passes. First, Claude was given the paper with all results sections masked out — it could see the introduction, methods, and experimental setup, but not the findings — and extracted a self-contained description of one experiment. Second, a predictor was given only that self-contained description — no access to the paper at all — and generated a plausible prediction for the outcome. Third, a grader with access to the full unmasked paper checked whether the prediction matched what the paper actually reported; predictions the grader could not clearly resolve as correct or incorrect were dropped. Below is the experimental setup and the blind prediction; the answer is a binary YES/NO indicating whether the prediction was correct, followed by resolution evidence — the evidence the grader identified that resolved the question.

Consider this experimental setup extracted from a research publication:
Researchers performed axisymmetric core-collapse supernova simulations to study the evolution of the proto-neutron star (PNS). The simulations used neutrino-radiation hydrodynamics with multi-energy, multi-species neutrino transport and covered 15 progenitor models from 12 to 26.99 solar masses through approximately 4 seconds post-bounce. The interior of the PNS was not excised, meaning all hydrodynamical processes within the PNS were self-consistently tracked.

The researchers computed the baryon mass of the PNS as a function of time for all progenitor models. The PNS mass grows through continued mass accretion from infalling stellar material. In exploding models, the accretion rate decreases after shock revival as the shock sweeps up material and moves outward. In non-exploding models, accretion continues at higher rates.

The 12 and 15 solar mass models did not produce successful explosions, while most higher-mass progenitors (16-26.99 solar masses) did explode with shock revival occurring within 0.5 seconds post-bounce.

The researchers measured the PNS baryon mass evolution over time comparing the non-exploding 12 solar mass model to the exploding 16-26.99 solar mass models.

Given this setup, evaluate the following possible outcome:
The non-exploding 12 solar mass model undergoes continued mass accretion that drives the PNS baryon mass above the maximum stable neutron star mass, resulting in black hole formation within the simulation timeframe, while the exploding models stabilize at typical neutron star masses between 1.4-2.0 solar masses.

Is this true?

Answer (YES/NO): NO